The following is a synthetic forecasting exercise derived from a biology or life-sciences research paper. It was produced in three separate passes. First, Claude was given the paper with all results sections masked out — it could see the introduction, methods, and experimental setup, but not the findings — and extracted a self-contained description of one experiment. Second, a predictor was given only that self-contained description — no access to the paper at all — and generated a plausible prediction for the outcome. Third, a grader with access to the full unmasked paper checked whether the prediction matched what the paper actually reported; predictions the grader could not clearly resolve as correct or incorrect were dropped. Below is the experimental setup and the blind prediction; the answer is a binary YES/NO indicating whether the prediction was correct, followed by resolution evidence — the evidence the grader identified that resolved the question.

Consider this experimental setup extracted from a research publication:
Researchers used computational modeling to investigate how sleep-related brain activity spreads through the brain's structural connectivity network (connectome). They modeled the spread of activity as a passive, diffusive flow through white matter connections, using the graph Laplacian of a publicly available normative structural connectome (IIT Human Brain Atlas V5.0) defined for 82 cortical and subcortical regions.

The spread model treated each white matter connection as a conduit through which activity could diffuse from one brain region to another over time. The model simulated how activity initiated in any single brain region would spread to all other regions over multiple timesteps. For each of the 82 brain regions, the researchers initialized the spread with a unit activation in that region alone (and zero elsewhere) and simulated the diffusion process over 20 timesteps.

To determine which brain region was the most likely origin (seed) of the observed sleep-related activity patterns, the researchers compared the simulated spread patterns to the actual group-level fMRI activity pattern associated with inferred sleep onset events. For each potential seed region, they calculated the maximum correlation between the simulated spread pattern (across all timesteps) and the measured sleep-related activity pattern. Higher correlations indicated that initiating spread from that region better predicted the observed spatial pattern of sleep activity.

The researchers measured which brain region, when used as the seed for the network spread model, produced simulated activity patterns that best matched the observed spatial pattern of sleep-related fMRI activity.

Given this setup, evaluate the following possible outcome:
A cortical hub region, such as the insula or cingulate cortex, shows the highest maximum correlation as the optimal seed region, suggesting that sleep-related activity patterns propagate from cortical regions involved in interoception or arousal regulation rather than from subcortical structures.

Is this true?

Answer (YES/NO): NO